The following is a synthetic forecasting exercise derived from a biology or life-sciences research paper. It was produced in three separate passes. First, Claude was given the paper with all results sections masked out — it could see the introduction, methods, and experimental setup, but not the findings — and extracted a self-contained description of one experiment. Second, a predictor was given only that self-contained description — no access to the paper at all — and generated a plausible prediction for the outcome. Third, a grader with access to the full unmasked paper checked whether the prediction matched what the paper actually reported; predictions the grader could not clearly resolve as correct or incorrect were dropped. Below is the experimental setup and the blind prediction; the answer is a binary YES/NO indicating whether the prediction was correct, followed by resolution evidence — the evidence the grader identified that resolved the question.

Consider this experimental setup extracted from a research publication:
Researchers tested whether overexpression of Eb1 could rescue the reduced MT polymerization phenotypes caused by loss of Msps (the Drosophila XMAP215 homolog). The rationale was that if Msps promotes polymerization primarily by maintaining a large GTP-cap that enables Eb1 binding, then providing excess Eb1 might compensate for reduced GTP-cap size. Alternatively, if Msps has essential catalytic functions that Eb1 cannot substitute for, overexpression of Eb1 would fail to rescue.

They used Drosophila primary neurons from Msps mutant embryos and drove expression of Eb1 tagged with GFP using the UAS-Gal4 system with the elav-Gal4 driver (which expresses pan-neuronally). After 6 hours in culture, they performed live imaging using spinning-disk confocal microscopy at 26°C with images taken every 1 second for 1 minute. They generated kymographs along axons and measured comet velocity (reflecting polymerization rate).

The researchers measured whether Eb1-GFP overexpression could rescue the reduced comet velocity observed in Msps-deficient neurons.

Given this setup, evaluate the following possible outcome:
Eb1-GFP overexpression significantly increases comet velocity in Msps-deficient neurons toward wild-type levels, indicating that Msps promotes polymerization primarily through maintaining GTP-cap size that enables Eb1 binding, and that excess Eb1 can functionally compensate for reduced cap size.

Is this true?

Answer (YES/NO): NO